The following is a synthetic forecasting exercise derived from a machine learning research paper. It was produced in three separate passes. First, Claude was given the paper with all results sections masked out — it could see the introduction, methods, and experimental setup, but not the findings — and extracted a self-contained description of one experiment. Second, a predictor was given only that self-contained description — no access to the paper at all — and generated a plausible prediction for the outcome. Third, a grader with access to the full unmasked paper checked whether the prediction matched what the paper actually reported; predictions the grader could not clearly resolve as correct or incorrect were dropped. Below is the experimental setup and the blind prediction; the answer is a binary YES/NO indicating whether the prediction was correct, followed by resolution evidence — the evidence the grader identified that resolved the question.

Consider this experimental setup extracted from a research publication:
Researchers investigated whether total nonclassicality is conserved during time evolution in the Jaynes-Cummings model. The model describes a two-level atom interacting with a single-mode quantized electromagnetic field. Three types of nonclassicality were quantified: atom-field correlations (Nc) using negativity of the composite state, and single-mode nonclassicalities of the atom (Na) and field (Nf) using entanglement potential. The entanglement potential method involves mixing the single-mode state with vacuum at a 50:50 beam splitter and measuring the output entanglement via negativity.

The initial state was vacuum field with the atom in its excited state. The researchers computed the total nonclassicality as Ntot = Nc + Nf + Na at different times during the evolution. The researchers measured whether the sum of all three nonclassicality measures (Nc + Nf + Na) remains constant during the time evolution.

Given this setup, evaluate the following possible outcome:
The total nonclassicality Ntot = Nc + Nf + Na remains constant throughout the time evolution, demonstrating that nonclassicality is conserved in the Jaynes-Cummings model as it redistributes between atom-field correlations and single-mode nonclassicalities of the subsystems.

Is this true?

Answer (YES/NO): NO